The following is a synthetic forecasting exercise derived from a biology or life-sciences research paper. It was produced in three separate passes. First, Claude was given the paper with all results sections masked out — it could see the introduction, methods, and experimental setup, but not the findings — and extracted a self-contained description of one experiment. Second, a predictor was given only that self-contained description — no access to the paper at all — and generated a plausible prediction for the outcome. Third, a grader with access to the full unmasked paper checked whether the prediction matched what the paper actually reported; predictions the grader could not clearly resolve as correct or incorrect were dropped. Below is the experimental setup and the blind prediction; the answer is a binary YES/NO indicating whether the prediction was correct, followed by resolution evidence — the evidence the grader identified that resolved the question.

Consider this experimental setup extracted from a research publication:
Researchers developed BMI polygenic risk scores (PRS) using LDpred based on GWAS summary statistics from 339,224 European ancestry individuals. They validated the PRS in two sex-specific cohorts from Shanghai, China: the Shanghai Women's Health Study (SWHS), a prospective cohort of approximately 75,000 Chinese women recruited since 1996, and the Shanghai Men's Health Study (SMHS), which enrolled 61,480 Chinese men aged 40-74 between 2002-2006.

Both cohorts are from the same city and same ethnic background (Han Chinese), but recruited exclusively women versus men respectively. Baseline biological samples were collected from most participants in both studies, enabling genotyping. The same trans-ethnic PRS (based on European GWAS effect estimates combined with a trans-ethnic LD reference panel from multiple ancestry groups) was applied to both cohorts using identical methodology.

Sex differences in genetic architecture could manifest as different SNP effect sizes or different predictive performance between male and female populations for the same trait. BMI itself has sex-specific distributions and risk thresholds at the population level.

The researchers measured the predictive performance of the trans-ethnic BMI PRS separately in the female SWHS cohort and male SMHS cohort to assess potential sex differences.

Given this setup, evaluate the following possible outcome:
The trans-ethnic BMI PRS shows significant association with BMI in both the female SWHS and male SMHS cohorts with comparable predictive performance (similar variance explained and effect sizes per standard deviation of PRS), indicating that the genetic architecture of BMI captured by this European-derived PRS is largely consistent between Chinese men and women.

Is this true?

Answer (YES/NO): NO